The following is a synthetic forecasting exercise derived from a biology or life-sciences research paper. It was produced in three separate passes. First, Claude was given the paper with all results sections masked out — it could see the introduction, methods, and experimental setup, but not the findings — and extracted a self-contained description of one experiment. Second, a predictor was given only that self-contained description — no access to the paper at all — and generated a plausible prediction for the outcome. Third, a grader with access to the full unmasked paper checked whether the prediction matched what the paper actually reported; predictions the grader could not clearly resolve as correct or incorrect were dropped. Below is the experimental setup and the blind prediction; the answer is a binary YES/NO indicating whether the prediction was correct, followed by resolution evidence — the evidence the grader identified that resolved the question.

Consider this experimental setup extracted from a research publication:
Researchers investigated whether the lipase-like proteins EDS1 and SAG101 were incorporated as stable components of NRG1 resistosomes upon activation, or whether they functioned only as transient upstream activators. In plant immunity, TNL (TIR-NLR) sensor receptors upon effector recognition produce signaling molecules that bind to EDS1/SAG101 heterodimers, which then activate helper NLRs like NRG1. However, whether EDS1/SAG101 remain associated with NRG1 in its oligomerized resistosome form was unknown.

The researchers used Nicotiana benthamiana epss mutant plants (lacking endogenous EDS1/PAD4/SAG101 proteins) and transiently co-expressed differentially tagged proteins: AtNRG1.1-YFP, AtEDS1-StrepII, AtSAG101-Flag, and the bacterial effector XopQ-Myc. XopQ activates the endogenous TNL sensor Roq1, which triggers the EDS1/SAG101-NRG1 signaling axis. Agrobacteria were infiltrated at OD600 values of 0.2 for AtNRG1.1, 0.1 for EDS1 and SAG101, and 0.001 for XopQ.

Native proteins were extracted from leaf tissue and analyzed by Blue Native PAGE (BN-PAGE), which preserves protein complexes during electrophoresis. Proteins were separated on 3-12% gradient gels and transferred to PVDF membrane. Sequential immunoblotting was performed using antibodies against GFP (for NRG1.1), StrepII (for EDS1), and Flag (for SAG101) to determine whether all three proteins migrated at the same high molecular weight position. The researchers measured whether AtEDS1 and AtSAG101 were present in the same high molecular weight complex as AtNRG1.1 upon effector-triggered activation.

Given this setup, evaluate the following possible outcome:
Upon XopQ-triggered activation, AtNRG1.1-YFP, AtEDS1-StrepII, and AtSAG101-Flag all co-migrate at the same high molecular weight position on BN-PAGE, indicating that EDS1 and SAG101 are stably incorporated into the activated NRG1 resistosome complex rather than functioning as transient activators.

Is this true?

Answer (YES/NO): NO